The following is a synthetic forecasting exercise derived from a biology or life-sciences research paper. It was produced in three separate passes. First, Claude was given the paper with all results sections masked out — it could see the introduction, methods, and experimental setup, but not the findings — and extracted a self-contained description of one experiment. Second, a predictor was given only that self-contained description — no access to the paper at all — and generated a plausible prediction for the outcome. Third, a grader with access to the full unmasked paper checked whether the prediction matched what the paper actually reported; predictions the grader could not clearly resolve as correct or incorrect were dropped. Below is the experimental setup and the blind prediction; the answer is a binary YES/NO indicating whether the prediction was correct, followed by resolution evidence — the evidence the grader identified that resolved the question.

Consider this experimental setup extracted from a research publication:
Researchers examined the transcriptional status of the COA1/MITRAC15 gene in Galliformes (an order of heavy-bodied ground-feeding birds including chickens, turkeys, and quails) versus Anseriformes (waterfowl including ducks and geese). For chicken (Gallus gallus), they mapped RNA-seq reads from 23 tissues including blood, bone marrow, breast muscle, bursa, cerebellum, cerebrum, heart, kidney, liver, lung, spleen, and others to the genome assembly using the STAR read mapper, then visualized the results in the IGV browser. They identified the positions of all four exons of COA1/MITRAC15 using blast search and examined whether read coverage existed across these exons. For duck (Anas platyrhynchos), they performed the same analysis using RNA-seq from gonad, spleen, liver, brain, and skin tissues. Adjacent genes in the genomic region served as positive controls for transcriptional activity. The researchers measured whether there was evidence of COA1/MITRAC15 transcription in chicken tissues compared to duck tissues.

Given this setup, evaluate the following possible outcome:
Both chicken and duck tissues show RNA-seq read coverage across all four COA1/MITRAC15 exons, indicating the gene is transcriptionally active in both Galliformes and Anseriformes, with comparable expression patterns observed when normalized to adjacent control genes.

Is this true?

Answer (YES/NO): NO